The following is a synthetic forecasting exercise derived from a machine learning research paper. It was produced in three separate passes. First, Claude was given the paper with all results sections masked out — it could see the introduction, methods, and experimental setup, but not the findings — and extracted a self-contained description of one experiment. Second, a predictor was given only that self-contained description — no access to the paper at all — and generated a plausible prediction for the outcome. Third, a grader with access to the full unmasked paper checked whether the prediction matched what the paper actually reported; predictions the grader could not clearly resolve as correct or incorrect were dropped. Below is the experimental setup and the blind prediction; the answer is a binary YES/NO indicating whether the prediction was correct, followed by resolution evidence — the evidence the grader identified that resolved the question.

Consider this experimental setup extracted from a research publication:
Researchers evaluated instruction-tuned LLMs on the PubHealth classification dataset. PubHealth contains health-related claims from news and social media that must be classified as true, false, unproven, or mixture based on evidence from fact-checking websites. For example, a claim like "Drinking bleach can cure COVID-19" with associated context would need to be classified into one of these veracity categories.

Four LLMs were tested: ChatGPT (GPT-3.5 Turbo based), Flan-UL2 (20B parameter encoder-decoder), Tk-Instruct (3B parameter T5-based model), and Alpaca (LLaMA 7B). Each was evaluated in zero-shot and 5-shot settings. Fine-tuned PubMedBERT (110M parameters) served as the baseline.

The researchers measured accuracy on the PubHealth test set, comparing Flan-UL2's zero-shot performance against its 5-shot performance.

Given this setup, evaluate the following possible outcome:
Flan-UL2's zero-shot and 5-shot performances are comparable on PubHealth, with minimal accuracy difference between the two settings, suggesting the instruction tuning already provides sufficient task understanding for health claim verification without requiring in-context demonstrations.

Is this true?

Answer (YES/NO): NO